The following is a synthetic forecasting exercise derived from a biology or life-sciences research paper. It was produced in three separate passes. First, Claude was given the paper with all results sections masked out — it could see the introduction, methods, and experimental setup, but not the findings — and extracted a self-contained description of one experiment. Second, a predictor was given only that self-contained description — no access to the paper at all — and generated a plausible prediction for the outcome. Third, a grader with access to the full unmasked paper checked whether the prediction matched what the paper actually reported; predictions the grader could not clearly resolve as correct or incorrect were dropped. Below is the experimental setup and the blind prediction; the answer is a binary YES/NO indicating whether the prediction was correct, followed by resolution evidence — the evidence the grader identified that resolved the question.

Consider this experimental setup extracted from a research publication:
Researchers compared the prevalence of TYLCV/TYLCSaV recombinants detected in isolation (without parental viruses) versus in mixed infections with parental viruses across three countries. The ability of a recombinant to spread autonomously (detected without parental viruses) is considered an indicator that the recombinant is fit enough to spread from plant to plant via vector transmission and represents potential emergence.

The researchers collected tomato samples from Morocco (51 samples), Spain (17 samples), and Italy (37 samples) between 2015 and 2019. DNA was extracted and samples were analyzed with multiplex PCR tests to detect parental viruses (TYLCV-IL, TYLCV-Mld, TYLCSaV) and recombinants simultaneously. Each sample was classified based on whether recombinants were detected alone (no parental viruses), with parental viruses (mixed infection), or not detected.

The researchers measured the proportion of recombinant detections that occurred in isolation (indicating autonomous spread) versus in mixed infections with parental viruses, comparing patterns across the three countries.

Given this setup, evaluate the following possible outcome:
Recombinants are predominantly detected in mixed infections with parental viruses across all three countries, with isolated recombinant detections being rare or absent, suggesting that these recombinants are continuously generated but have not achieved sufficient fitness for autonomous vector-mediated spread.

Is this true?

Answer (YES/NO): NO